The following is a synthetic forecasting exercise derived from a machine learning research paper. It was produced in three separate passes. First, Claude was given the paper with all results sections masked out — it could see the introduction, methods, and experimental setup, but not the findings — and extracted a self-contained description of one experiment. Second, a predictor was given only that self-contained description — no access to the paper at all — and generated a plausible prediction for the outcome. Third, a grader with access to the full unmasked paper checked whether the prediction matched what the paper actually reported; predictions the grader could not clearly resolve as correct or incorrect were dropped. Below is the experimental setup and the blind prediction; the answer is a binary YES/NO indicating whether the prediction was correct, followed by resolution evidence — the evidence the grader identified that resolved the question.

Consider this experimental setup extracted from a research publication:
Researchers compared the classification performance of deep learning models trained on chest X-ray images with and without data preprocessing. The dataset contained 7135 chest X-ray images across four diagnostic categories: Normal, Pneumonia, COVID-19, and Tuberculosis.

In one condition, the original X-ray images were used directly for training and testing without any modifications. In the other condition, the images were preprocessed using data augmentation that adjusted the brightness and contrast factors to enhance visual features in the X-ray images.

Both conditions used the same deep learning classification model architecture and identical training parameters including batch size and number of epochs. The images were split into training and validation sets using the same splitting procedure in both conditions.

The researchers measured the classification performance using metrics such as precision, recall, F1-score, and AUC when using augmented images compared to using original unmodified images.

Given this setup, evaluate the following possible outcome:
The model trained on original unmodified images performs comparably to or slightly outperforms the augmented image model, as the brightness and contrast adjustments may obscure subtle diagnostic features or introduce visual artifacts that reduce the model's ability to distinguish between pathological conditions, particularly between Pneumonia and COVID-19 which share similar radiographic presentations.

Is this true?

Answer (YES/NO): NO